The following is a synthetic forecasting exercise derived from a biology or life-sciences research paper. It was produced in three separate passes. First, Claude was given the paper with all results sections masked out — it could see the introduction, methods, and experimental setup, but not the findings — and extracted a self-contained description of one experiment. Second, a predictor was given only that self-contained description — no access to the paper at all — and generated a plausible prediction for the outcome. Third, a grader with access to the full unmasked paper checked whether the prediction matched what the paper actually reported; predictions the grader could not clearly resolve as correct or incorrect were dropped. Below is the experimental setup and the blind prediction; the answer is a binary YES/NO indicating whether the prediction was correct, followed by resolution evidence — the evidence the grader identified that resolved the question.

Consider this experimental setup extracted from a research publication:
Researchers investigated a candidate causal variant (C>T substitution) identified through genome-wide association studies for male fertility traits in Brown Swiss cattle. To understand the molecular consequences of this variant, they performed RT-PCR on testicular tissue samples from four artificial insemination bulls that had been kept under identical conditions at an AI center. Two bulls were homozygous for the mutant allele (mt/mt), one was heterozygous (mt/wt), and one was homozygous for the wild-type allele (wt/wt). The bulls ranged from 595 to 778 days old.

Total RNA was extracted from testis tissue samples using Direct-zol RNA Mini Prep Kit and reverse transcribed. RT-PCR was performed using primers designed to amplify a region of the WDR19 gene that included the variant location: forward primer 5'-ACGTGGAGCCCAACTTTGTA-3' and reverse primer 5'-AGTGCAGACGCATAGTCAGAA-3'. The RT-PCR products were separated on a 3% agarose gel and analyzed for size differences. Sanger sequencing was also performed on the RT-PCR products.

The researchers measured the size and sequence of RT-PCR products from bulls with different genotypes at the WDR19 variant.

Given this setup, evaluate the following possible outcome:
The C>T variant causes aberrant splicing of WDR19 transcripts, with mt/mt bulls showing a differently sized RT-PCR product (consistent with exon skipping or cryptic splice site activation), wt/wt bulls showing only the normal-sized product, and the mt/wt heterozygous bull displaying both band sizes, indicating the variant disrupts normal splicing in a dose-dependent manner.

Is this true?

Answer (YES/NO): YES